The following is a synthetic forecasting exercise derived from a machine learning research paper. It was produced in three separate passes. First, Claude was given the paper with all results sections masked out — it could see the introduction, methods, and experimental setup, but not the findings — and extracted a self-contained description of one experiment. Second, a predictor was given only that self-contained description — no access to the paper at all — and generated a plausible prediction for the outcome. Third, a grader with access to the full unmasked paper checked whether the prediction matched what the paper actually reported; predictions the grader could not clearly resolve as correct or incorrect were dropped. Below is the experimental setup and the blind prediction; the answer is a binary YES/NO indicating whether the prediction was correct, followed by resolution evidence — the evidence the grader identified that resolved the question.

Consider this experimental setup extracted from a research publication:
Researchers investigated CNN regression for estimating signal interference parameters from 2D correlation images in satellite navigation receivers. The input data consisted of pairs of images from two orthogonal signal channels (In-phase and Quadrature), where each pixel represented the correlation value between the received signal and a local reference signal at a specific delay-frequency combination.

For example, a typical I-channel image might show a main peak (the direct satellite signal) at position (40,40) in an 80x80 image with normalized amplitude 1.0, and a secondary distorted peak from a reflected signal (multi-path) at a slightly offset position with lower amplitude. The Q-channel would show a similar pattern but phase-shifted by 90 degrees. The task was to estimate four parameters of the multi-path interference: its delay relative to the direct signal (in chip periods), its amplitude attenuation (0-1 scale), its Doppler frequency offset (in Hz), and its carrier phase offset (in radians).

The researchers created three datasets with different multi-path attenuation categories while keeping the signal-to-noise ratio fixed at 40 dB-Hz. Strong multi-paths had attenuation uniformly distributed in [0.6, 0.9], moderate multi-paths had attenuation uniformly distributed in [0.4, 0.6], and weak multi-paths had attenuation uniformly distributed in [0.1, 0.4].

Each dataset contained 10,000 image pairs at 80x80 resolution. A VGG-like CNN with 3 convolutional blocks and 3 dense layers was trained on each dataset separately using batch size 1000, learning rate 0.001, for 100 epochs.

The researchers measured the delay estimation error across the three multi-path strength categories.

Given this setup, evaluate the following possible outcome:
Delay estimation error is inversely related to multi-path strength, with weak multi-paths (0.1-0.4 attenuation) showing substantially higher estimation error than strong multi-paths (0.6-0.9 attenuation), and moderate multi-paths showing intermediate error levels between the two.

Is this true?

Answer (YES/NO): YES